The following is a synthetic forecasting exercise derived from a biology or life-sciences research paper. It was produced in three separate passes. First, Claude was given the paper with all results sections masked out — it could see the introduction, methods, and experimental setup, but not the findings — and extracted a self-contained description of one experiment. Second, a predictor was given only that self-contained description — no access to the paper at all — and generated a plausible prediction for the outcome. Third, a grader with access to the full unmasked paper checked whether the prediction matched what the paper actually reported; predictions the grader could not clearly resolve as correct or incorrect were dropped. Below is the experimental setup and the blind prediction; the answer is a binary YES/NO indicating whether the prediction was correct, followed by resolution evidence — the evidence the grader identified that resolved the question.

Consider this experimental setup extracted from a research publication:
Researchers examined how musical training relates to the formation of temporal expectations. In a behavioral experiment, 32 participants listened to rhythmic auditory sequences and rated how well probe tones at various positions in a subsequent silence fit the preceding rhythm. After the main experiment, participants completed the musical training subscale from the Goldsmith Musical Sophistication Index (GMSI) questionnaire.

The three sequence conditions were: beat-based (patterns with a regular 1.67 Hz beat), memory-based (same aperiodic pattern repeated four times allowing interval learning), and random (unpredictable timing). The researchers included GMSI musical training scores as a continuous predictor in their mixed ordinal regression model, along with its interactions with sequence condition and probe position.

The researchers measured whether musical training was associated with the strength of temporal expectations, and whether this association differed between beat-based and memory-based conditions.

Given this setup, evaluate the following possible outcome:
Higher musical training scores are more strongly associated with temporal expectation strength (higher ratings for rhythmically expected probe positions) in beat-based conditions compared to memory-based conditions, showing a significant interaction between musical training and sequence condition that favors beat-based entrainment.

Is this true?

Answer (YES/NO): YES